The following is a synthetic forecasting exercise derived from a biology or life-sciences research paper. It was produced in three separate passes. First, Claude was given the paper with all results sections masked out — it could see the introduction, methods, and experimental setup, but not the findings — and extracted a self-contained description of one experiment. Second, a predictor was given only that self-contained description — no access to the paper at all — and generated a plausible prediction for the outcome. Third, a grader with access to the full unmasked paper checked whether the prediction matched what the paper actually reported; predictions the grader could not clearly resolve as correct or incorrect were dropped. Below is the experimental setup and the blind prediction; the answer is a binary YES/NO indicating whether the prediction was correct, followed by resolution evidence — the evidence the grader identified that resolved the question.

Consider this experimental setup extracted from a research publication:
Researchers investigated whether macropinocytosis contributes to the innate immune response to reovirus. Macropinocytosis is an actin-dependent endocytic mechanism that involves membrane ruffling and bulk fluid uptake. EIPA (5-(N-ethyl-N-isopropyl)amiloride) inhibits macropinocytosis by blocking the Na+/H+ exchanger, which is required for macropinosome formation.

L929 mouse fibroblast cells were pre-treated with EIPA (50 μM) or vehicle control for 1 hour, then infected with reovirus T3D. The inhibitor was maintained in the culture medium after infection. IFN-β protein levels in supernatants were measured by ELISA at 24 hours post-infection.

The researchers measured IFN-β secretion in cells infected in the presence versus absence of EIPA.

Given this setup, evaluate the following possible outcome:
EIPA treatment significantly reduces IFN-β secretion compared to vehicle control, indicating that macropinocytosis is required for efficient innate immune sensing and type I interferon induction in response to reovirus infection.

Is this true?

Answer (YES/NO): NO